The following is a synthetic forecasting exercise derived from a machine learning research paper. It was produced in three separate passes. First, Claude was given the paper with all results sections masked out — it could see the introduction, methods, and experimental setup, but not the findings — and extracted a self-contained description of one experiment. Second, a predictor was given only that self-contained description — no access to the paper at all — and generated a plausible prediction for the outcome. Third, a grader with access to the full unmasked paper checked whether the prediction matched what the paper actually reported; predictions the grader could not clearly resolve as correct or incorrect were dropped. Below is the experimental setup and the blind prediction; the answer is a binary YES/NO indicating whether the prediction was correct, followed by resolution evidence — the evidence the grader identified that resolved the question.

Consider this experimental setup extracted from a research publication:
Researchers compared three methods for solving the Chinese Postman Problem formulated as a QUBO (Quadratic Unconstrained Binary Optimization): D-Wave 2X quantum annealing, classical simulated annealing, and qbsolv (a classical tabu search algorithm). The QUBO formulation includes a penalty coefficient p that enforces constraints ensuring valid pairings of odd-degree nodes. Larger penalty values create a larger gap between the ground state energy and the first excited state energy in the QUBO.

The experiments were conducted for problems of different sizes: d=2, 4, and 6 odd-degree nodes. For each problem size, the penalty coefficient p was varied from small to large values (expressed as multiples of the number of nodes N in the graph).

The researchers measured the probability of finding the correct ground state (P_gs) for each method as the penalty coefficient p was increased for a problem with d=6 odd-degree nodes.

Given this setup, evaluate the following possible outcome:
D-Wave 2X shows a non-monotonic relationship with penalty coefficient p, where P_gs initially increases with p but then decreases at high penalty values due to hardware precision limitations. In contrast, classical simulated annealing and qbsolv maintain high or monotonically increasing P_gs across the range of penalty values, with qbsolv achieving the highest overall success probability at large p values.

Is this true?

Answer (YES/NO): NO